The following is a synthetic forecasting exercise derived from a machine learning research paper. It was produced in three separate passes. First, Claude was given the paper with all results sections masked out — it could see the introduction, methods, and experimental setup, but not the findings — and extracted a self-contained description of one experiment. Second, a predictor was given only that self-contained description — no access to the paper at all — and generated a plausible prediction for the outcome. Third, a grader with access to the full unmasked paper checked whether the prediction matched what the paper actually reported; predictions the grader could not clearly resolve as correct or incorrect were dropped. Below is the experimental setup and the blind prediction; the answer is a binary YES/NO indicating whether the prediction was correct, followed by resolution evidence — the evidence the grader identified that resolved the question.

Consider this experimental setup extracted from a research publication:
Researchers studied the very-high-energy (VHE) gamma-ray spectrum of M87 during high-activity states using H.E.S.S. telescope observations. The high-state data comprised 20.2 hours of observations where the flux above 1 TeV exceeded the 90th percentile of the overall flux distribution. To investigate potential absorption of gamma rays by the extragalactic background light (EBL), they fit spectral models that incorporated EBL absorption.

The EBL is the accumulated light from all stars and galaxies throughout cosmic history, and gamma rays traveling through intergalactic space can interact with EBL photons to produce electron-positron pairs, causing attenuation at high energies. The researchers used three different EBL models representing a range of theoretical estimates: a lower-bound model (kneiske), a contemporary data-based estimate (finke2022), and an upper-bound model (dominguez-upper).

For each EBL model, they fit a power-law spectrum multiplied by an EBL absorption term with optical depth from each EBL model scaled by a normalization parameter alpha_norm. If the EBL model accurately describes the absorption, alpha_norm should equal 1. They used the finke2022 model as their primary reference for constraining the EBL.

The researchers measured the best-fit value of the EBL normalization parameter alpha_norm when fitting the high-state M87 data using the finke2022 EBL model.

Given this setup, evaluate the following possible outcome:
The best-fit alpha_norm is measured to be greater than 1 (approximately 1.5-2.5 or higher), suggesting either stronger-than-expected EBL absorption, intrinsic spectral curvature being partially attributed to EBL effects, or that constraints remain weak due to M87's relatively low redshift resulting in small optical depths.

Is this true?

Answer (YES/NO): NO